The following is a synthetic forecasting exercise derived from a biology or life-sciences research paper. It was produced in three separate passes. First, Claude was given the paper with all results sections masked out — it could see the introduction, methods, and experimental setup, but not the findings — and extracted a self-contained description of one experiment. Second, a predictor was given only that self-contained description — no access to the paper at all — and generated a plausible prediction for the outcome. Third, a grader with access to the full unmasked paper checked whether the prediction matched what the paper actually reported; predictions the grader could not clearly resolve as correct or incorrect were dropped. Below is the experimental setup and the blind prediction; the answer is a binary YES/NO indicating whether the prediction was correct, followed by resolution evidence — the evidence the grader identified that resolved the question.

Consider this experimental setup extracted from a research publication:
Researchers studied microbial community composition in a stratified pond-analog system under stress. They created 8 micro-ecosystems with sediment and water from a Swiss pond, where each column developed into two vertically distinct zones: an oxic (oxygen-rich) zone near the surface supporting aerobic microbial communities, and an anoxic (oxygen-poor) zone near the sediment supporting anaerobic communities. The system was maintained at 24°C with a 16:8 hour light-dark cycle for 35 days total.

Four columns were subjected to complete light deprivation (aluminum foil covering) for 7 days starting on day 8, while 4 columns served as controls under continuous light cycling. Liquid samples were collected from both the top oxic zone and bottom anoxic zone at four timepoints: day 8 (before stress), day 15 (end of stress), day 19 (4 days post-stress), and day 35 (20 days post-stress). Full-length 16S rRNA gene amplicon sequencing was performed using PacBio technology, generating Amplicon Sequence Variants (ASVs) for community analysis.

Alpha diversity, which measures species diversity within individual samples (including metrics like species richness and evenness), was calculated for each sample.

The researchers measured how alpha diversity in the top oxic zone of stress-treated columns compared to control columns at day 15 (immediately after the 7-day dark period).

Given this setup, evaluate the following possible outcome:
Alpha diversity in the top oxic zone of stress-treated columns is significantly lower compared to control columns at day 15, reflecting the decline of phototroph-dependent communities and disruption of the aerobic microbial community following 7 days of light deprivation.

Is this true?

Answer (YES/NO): NO